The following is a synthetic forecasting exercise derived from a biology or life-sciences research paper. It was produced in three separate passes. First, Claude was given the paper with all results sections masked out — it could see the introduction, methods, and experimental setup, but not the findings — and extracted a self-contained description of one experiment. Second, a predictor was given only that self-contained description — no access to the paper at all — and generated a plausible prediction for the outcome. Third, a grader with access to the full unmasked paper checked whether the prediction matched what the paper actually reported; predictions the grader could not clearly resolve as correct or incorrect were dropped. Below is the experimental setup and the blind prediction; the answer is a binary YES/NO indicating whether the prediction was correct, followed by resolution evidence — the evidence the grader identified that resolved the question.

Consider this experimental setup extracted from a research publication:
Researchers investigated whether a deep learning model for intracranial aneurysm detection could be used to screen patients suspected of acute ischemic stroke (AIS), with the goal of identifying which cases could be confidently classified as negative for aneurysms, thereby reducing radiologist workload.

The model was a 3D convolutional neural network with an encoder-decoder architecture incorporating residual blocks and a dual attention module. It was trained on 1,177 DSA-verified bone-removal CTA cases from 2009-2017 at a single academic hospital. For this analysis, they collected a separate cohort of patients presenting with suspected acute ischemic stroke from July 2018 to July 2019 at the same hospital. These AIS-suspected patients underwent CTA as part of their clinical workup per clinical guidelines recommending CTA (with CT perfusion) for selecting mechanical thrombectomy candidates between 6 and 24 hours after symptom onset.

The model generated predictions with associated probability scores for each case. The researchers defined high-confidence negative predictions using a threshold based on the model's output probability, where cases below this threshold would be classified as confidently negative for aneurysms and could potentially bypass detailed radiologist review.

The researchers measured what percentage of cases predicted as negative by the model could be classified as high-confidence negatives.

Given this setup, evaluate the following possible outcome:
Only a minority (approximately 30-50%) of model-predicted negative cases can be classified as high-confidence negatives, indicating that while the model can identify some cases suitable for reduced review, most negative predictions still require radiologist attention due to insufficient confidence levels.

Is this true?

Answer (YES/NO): NO